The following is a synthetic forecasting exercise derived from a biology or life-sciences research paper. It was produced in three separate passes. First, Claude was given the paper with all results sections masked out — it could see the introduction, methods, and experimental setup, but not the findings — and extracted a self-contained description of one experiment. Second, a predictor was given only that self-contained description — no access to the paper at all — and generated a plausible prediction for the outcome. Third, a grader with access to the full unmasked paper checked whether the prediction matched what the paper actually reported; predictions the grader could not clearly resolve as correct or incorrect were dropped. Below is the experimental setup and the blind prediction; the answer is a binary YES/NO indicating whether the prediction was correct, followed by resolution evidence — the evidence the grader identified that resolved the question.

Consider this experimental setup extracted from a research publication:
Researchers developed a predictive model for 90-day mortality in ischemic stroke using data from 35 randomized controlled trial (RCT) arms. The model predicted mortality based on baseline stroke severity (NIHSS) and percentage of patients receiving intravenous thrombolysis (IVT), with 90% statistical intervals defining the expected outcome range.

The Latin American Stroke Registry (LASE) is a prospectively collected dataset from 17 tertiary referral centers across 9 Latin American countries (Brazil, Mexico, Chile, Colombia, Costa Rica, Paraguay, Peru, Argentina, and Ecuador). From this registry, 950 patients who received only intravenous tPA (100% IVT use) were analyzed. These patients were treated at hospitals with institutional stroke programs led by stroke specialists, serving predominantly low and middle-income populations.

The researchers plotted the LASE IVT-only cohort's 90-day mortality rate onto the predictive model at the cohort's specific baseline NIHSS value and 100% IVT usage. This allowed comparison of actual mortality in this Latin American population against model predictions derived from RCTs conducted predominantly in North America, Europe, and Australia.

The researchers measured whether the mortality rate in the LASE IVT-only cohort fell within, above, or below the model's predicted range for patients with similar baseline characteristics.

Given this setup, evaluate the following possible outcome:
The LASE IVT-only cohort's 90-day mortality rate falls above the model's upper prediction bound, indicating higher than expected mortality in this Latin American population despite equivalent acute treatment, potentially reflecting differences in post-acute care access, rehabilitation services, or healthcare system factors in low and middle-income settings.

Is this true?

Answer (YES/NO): NO